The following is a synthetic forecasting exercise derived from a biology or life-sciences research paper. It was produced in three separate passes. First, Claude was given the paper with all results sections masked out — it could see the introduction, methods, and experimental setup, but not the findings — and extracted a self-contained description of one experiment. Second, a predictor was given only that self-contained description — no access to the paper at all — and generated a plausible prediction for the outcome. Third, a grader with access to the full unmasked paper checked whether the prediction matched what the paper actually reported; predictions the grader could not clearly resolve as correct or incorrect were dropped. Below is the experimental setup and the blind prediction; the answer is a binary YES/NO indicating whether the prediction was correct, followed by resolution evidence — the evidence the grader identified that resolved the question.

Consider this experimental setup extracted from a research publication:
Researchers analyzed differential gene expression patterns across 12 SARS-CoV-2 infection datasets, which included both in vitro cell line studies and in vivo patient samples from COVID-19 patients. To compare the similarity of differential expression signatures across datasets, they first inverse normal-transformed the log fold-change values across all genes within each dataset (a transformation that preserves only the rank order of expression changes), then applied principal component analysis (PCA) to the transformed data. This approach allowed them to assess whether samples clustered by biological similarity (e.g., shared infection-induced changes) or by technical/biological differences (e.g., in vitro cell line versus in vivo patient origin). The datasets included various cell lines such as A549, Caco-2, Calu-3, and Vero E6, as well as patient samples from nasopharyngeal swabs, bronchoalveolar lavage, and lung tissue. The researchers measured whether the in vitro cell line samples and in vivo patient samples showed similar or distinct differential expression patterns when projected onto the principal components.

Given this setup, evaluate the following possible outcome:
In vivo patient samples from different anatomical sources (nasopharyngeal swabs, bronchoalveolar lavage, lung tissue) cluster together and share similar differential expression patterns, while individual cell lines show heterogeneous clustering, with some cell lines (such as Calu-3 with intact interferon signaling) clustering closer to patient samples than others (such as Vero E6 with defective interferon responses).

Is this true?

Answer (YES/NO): NO